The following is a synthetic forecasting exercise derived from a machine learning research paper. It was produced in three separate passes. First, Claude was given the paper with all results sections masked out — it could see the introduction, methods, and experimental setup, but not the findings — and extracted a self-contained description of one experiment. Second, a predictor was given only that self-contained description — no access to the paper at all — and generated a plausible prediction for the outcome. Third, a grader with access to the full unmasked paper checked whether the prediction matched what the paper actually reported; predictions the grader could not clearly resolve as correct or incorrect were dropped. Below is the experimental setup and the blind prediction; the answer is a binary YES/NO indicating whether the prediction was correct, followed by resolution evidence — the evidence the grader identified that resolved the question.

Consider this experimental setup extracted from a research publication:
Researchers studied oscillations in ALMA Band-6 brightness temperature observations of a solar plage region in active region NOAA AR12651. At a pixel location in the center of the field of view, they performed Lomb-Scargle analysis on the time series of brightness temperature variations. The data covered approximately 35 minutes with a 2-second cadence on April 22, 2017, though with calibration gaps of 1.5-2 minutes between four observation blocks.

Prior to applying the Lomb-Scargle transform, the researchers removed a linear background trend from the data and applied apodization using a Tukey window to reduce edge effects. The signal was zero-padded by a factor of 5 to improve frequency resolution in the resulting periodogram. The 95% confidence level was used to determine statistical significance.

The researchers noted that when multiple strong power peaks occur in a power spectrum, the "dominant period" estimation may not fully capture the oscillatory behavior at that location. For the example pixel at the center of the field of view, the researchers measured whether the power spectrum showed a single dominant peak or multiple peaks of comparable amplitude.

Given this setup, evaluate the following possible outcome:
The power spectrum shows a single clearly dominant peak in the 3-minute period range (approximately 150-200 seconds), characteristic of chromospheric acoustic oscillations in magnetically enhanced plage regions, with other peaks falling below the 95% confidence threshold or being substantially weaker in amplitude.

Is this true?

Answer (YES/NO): NO